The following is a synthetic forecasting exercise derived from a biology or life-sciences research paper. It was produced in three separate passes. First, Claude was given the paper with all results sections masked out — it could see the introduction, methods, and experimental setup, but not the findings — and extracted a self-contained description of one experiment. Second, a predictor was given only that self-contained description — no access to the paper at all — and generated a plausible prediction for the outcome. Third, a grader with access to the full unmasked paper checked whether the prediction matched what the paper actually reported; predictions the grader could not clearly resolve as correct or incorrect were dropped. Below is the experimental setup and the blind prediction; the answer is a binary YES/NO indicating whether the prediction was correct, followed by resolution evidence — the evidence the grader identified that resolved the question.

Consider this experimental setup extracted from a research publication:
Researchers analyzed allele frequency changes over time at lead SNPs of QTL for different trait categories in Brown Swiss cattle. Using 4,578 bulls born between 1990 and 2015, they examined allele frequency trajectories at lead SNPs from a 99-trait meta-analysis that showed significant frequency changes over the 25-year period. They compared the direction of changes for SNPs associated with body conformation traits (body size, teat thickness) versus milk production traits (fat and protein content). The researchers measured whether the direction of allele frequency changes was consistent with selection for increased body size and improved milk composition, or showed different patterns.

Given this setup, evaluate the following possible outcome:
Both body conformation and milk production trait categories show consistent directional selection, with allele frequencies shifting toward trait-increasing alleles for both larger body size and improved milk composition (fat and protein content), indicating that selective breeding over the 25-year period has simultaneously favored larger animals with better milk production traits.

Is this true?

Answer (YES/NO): YES